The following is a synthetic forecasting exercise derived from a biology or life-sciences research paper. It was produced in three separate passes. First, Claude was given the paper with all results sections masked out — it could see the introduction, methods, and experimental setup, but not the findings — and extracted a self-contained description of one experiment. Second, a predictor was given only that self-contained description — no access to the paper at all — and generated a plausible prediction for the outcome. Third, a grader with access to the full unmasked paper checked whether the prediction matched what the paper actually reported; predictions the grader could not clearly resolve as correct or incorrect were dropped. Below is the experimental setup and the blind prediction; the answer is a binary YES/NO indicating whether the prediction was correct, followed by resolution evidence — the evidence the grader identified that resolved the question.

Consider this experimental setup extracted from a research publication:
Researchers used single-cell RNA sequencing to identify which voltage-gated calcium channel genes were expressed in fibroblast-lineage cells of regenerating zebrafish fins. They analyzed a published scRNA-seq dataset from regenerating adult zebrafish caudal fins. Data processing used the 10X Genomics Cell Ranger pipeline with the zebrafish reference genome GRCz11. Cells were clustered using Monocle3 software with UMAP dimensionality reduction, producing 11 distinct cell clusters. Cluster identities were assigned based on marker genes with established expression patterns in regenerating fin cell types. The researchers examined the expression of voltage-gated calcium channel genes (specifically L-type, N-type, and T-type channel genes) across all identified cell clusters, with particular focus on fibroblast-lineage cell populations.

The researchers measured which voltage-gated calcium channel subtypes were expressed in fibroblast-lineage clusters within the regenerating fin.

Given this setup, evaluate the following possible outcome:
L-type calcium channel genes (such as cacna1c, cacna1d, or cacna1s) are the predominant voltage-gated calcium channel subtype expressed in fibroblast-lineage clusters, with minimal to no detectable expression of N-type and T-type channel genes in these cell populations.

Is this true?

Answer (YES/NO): NO